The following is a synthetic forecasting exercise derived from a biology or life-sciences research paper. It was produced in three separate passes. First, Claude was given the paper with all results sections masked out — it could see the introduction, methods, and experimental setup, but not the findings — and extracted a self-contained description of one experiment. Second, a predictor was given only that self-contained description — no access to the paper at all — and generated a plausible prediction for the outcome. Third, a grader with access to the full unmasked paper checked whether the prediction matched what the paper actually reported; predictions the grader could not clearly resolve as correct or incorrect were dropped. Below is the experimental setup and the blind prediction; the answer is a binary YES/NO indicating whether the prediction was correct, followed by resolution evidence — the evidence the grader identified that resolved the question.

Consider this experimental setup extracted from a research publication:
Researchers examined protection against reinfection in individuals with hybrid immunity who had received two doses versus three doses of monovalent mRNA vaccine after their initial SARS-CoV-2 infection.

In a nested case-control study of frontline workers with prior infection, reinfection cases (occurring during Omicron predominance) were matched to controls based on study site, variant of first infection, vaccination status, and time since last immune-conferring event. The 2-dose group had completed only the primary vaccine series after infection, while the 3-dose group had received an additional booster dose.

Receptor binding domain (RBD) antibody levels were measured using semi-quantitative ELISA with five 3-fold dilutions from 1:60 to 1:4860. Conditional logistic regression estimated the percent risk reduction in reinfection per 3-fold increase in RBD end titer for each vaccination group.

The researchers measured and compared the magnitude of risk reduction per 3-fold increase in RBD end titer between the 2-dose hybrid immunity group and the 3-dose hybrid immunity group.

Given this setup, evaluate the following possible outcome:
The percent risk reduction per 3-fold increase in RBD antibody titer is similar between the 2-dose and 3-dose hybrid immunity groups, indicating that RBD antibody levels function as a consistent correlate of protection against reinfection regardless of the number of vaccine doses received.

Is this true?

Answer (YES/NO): NO